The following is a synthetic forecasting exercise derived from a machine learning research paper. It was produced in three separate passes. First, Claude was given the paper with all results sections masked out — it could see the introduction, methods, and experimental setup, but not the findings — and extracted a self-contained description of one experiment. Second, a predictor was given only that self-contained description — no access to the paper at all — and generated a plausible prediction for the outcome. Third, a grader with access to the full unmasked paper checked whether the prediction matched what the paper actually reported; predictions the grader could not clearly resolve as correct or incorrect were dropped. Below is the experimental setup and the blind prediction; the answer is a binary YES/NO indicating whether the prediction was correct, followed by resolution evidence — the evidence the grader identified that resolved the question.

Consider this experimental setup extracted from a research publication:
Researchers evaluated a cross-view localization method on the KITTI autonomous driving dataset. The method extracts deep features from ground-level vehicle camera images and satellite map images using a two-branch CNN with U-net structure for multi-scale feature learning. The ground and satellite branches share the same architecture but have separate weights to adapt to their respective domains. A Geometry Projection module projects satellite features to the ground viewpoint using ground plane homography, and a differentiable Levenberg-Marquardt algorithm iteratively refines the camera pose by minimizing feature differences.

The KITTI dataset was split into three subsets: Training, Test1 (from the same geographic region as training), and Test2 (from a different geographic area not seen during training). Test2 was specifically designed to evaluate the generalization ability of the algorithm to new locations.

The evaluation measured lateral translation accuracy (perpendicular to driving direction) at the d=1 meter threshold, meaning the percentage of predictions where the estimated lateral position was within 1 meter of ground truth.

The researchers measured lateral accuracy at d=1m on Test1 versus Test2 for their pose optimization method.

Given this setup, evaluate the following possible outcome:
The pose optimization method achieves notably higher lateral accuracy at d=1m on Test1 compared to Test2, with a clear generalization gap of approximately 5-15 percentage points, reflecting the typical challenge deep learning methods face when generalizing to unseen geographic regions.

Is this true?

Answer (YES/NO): YES